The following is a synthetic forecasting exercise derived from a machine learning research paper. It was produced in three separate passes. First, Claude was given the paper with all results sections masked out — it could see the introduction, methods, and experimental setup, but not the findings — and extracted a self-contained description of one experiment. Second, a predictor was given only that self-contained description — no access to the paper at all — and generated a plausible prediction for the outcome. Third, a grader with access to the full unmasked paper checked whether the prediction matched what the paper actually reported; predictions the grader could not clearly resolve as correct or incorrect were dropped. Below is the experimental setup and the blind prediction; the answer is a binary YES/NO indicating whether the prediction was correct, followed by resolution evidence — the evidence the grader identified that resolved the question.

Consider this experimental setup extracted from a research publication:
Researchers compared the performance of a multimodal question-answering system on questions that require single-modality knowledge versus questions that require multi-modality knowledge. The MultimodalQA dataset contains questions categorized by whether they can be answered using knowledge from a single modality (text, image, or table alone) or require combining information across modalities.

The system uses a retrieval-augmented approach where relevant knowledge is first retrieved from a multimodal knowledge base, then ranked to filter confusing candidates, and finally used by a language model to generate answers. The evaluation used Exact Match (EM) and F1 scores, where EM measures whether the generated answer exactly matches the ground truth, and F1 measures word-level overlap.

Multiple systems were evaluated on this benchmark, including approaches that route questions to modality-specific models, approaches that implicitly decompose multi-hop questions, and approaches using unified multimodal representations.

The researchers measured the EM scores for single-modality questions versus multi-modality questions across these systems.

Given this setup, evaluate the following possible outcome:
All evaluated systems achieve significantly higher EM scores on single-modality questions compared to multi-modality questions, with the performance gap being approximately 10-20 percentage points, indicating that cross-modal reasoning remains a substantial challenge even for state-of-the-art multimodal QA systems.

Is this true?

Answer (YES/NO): NO